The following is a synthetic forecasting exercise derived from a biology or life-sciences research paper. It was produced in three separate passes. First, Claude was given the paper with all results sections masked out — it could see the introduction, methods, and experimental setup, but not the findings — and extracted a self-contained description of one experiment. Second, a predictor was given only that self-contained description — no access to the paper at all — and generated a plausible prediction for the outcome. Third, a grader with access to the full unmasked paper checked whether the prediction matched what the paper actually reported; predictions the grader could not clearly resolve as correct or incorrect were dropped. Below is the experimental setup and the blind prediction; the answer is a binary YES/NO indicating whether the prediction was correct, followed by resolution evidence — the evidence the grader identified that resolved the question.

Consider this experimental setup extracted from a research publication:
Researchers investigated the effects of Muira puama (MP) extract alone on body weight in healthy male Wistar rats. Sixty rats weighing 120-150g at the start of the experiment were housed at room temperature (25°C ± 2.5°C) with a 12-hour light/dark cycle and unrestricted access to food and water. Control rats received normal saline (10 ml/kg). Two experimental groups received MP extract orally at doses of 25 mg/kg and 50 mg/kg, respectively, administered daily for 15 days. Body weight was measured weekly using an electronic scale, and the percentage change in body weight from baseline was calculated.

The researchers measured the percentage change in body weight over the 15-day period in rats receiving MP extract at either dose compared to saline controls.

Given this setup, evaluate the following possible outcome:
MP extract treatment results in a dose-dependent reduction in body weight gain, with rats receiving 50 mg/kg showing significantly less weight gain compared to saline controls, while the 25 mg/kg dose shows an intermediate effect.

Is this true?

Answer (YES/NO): NO